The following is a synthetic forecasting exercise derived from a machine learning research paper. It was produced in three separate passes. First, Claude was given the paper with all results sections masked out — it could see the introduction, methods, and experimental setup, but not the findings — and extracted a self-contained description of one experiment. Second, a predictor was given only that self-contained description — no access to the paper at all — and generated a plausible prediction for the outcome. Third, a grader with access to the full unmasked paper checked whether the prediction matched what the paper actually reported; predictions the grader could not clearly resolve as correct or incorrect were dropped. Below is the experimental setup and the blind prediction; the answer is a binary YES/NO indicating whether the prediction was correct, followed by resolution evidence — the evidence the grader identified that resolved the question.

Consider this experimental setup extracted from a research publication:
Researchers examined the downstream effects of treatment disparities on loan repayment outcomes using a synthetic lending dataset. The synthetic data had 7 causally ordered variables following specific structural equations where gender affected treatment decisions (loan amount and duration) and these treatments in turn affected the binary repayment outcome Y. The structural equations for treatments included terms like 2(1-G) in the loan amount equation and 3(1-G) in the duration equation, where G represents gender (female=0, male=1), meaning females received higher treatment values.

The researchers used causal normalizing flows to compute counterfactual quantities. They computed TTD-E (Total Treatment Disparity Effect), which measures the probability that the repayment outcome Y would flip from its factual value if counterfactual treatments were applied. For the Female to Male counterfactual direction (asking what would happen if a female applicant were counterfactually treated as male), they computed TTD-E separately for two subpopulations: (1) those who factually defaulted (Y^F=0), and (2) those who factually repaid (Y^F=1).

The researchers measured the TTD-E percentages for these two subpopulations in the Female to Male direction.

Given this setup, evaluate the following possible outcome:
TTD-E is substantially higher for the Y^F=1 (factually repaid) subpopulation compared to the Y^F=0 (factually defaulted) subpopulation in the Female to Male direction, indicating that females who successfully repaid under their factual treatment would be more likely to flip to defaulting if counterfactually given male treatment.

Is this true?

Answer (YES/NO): NO